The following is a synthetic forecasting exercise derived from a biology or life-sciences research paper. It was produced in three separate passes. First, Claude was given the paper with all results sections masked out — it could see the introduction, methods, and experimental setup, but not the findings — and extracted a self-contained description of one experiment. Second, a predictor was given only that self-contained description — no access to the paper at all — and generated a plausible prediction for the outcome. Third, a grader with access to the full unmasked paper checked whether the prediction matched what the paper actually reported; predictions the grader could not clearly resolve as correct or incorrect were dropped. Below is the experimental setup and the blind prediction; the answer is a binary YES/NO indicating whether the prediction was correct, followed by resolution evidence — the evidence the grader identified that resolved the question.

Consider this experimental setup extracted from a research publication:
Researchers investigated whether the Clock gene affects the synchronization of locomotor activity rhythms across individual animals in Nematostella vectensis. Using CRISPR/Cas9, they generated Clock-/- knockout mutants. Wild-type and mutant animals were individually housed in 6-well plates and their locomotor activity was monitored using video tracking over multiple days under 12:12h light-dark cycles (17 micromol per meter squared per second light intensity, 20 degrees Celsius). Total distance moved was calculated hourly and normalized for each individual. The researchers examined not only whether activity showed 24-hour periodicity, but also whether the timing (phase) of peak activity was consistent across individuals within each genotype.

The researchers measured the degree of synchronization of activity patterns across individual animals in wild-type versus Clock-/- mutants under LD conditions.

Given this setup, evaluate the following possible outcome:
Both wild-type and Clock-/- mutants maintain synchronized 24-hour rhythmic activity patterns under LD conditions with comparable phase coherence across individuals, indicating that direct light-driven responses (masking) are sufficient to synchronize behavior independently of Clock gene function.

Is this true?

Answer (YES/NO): YES